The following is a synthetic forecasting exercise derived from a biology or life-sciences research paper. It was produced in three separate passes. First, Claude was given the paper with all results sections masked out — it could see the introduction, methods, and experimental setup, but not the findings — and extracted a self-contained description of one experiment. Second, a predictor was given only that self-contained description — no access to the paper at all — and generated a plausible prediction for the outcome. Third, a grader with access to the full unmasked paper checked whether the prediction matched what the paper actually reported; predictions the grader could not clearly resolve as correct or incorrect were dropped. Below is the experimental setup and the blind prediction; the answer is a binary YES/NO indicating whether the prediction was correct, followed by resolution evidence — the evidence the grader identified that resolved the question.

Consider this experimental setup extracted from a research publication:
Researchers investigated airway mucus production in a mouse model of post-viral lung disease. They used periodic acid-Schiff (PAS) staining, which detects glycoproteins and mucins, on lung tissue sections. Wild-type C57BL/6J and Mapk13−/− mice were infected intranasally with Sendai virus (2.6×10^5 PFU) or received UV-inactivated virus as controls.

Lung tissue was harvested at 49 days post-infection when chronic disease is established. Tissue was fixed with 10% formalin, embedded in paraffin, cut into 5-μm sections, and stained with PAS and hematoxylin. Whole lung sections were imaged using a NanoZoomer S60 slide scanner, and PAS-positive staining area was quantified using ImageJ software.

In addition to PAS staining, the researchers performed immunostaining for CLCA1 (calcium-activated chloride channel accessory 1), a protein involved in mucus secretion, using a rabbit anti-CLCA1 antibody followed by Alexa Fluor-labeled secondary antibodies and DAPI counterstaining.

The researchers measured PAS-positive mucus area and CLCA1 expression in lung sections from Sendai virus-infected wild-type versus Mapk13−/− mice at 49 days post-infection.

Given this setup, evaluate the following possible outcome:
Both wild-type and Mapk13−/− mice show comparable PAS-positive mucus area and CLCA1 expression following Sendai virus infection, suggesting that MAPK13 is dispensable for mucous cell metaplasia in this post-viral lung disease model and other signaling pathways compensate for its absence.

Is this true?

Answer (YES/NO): NO